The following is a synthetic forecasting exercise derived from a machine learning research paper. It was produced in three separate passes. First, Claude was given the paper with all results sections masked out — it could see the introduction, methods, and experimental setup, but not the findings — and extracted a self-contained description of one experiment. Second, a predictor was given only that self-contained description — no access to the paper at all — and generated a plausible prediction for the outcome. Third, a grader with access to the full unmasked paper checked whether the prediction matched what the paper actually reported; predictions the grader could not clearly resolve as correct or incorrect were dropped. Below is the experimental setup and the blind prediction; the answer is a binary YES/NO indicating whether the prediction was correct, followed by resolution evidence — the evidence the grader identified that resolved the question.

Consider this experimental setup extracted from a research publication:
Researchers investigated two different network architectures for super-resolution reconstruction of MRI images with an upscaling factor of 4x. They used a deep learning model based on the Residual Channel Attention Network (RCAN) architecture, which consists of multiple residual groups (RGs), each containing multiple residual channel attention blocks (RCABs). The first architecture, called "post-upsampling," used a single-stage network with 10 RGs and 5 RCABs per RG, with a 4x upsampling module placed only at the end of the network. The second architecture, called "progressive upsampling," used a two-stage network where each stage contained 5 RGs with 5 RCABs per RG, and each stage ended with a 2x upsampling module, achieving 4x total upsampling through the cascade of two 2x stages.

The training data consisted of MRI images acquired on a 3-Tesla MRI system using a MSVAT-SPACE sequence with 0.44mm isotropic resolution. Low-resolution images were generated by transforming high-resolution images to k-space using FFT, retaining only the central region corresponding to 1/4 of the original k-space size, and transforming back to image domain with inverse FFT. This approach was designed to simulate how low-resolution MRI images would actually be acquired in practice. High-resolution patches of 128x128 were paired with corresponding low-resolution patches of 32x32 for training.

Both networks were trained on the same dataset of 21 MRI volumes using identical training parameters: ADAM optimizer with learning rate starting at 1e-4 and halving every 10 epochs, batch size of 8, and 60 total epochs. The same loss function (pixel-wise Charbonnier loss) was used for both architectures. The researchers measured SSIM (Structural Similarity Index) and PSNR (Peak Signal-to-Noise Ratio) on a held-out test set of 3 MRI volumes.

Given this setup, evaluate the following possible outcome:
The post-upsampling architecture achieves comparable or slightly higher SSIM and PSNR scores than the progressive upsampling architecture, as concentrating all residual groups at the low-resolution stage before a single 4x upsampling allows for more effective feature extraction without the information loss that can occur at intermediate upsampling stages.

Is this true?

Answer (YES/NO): YES